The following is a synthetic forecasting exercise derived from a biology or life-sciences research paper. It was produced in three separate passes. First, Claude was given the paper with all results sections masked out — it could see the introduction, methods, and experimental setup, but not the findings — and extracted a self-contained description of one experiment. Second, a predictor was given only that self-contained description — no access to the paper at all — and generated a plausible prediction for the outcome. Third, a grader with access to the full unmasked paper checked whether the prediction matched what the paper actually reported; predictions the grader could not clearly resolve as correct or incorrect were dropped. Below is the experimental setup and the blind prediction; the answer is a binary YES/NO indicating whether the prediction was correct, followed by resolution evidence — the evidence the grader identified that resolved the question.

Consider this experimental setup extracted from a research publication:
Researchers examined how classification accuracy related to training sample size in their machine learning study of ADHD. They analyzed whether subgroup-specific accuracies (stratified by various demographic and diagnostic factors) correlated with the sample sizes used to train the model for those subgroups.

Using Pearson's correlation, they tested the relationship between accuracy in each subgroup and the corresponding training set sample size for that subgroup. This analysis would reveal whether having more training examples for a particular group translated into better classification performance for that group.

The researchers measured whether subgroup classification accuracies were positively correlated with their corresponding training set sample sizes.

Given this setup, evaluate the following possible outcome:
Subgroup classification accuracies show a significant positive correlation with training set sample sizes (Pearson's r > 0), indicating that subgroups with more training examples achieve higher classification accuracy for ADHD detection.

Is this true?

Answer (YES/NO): YES